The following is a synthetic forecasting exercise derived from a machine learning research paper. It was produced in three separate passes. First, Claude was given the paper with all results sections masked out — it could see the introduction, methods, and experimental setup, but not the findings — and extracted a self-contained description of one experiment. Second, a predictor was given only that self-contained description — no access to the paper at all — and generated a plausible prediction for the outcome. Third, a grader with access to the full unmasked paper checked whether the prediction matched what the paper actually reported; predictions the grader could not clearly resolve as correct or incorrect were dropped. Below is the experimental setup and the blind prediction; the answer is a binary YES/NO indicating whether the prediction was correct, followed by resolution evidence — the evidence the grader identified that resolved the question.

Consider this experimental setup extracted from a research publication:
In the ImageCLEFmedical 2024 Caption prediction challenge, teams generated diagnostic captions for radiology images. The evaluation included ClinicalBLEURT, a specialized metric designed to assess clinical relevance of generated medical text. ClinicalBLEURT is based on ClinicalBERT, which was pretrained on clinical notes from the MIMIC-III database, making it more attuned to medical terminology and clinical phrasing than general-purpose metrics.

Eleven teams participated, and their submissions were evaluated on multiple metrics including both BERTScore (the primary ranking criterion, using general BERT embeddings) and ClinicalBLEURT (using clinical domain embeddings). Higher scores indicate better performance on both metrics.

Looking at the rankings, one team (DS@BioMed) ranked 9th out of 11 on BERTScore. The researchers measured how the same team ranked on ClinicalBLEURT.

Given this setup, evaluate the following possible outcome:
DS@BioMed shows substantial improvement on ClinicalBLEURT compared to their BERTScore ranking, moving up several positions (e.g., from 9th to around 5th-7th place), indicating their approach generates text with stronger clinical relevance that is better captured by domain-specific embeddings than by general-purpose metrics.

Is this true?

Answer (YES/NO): NO